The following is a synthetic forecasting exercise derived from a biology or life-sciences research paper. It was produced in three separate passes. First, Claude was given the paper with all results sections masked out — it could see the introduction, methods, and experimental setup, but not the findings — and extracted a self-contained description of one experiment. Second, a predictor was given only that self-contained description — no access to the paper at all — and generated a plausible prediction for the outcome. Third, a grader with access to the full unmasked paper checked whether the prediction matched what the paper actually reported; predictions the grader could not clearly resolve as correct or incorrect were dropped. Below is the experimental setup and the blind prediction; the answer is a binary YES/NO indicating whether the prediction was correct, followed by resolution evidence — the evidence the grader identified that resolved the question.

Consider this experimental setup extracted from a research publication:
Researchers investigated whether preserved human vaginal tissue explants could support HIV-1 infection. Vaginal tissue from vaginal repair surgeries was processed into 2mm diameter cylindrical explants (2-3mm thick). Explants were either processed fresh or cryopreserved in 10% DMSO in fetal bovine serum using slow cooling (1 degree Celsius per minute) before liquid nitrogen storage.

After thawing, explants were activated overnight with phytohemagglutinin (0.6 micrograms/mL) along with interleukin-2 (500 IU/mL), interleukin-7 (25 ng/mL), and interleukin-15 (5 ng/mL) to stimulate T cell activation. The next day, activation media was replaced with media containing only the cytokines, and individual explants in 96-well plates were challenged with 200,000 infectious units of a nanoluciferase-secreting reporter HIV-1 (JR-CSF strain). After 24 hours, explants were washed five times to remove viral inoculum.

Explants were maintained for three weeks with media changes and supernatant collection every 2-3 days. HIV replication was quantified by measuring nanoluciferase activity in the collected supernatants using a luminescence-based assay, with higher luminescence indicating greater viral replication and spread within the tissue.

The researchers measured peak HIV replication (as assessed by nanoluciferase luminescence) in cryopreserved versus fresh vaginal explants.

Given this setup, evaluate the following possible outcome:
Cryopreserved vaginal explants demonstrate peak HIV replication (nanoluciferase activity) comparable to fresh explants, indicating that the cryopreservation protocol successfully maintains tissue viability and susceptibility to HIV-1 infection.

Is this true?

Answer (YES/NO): YES